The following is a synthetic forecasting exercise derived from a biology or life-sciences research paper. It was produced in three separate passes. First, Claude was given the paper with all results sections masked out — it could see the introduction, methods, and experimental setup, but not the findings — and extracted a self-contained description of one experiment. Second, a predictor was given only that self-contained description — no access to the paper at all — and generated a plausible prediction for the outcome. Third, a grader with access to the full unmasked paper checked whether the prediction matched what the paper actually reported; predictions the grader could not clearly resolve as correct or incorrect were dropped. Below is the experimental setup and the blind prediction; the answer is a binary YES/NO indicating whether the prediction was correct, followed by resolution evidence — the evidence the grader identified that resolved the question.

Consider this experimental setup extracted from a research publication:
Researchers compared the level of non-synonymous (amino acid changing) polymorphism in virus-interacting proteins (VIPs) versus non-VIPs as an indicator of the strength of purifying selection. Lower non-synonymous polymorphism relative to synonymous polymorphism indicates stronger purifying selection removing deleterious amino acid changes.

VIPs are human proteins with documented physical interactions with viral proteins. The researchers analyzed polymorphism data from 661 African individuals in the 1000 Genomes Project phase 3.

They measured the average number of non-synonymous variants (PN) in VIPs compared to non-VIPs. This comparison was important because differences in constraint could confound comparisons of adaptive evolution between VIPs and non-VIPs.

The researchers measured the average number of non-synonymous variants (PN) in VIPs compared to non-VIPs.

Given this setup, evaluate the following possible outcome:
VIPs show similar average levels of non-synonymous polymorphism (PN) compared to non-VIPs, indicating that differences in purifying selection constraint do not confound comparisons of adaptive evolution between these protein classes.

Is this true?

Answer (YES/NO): NO